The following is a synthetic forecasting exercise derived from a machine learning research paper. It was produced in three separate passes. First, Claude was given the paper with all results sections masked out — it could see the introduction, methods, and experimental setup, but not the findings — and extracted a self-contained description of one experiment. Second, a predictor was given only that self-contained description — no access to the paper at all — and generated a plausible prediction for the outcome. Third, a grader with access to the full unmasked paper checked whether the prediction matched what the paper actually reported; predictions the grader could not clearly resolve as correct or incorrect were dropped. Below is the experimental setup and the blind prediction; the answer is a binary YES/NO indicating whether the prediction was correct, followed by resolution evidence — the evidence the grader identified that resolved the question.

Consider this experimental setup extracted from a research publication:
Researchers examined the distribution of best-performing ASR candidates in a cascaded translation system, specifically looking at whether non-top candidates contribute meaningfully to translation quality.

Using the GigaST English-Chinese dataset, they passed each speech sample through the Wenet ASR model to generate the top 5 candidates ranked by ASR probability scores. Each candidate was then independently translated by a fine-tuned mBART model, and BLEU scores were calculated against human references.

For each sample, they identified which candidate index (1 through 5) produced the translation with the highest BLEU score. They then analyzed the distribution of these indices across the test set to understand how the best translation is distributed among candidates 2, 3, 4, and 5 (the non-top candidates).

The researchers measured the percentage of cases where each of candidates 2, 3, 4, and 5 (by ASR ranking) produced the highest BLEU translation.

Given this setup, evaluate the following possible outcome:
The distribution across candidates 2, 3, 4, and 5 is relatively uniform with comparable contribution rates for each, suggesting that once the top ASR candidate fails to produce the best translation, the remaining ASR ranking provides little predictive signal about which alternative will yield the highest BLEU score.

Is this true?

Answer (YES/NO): NO